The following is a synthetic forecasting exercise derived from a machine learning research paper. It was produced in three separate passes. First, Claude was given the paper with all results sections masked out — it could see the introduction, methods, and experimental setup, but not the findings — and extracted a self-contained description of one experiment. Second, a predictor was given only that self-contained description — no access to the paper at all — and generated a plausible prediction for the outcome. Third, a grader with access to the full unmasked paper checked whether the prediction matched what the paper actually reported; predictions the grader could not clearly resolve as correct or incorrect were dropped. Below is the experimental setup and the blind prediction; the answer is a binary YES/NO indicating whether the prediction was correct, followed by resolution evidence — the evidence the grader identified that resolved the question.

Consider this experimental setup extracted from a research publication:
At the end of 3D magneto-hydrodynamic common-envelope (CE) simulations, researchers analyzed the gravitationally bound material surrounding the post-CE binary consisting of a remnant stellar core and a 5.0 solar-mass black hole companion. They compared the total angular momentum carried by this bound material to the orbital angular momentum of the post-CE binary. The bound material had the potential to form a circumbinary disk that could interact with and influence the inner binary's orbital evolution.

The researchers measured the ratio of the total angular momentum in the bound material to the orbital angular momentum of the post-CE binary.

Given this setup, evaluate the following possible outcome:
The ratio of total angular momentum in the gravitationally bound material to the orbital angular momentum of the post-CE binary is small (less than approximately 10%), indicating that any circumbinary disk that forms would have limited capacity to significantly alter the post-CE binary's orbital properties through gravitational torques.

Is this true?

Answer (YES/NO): NO